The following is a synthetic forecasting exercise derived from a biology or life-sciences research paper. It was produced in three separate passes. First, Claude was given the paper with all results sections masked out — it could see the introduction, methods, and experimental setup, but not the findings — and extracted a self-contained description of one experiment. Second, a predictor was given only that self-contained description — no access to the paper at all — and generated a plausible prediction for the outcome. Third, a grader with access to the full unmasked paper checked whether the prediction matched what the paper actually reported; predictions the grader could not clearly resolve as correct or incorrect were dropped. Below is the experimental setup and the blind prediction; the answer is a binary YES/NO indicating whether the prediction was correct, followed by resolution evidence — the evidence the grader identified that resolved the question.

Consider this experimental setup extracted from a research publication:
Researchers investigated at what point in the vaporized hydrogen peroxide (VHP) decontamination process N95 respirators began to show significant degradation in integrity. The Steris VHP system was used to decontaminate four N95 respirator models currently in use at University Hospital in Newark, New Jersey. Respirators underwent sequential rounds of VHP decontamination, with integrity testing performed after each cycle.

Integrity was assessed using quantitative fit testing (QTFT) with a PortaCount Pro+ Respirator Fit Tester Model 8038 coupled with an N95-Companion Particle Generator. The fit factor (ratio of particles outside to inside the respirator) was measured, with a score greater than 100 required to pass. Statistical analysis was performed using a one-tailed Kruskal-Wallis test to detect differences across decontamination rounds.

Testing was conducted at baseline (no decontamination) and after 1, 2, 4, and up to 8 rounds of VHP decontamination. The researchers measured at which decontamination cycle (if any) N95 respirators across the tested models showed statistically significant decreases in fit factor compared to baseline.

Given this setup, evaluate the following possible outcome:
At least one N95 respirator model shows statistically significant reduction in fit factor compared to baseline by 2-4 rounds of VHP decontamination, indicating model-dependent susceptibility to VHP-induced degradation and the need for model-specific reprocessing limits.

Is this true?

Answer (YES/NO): NO